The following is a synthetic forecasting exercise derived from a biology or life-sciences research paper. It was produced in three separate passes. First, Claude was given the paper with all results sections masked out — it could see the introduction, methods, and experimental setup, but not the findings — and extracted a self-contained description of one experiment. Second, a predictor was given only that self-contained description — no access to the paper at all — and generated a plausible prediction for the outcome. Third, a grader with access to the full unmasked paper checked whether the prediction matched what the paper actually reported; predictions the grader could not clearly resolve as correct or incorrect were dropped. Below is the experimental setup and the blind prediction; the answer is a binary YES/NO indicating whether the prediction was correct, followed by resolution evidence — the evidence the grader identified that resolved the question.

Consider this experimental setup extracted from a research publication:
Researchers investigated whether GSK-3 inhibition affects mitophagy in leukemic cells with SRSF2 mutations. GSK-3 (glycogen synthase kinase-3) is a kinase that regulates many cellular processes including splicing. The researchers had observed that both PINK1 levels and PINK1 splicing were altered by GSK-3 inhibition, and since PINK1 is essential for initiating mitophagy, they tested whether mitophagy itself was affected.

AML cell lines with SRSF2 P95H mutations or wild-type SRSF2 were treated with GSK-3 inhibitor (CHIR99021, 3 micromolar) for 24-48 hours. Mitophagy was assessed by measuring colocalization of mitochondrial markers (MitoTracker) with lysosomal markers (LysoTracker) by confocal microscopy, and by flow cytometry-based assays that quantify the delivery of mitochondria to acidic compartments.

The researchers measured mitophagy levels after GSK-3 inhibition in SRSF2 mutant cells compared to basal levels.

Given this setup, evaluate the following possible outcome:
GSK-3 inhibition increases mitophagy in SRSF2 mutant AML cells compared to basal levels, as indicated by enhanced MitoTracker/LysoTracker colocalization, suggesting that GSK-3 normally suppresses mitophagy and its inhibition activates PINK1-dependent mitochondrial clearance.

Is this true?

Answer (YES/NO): NO